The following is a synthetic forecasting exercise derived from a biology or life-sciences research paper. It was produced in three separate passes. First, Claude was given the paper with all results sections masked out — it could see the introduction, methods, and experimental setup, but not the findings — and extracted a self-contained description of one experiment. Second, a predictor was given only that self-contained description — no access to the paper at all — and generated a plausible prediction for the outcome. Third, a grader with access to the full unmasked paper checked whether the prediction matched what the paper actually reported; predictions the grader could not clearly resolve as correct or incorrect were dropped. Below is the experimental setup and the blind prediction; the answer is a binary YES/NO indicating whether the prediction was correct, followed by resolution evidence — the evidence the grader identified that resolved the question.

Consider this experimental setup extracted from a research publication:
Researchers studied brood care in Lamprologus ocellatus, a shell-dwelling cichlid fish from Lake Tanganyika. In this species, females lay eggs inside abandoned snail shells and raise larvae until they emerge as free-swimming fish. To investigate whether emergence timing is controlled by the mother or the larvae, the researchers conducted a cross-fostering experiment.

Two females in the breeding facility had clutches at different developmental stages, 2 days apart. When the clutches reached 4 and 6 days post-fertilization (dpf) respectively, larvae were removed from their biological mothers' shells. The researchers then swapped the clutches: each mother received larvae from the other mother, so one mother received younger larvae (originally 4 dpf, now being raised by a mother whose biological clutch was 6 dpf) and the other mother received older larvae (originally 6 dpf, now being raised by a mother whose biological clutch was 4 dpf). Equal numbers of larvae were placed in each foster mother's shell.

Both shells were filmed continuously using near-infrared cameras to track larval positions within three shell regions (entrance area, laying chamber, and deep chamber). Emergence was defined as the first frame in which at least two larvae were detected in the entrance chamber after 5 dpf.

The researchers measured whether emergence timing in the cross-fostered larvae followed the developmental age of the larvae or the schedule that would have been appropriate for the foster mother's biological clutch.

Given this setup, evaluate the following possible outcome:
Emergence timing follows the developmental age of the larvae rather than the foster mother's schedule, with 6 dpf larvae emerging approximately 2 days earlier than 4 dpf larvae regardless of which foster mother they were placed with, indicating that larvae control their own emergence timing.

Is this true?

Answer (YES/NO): NO